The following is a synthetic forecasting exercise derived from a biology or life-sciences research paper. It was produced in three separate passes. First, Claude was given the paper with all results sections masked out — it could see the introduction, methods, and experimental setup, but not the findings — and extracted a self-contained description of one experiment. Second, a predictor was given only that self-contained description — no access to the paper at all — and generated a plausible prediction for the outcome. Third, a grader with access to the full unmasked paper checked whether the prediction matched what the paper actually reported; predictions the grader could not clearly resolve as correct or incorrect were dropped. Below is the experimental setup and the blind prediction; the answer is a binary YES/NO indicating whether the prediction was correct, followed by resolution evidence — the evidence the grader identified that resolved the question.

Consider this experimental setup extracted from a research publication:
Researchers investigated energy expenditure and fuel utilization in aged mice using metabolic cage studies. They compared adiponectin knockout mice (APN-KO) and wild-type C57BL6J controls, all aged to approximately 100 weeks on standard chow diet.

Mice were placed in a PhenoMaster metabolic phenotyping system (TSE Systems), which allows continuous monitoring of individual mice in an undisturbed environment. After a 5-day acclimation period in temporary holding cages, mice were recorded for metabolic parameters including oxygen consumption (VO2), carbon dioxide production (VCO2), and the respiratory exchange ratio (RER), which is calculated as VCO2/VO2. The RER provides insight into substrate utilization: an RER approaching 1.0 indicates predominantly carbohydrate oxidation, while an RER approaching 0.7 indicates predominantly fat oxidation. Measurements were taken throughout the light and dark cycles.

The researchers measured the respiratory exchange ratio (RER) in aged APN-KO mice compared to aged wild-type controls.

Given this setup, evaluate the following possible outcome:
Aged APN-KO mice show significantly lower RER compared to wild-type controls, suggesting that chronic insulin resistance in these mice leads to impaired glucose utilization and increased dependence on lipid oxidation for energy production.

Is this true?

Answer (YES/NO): NO